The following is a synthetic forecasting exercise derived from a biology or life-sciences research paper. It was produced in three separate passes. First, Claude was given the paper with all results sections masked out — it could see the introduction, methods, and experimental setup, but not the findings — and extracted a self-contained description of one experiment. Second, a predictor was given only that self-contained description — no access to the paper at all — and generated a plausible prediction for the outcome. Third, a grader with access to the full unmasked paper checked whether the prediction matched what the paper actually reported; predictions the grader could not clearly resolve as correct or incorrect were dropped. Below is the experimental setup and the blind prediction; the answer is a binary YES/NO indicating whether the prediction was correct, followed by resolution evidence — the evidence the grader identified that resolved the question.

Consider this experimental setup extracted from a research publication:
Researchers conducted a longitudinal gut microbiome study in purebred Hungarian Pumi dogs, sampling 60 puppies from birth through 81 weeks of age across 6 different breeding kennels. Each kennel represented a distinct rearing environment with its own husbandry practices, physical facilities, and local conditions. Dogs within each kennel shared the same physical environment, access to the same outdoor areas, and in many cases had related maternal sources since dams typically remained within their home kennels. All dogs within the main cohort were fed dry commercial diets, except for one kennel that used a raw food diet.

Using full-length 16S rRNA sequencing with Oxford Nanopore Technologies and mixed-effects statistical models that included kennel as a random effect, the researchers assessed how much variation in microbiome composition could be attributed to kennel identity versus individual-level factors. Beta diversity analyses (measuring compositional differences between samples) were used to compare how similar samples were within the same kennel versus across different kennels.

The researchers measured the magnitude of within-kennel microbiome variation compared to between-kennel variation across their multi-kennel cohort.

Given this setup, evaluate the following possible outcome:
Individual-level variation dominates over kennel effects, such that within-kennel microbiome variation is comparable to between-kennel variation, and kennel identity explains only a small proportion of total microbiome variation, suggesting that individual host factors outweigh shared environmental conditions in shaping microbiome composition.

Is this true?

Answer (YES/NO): NO